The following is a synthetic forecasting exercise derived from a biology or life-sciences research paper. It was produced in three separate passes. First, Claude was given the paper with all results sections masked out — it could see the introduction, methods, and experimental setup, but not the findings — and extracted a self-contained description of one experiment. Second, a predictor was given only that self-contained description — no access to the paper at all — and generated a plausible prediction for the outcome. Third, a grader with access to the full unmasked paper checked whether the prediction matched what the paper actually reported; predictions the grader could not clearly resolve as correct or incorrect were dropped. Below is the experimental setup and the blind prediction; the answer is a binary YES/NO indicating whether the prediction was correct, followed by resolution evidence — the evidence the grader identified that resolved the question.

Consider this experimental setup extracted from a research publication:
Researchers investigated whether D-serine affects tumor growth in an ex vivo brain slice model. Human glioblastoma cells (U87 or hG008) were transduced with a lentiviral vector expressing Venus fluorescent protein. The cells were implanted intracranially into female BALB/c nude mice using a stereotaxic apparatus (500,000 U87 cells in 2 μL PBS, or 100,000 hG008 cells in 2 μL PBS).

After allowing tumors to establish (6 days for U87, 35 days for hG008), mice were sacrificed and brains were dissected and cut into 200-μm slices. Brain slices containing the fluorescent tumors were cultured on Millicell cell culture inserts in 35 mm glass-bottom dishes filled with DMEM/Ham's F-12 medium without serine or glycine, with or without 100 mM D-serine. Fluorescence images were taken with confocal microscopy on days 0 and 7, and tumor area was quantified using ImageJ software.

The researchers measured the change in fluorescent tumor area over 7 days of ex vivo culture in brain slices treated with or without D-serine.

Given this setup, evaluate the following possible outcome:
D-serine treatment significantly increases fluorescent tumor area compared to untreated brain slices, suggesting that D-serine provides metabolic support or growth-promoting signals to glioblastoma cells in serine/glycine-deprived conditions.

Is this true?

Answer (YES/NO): NO